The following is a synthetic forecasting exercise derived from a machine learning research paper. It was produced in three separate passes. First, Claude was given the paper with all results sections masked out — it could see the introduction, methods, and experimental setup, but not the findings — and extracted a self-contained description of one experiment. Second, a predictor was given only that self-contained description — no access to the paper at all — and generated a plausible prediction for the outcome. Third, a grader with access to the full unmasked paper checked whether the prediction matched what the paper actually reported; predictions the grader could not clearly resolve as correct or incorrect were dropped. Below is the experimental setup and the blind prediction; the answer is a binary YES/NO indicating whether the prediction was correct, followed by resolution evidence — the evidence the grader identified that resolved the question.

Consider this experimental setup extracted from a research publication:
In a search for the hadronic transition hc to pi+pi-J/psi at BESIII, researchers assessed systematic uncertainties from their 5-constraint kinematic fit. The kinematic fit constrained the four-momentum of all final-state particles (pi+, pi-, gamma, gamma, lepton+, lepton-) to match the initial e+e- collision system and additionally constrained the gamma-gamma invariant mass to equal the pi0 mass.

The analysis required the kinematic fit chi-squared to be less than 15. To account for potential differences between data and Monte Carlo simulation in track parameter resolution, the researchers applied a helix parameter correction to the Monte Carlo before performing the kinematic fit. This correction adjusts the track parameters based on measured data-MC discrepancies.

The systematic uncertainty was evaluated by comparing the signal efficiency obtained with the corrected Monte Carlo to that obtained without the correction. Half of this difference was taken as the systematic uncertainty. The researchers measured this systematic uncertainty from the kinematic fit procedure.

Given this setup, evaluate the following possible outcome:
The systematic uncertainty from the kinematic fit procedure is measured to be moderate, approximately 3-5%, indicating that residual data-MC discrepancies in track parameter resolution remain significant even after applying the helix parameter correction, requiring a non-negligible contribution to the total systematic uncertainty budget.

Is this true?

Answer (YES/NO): NO